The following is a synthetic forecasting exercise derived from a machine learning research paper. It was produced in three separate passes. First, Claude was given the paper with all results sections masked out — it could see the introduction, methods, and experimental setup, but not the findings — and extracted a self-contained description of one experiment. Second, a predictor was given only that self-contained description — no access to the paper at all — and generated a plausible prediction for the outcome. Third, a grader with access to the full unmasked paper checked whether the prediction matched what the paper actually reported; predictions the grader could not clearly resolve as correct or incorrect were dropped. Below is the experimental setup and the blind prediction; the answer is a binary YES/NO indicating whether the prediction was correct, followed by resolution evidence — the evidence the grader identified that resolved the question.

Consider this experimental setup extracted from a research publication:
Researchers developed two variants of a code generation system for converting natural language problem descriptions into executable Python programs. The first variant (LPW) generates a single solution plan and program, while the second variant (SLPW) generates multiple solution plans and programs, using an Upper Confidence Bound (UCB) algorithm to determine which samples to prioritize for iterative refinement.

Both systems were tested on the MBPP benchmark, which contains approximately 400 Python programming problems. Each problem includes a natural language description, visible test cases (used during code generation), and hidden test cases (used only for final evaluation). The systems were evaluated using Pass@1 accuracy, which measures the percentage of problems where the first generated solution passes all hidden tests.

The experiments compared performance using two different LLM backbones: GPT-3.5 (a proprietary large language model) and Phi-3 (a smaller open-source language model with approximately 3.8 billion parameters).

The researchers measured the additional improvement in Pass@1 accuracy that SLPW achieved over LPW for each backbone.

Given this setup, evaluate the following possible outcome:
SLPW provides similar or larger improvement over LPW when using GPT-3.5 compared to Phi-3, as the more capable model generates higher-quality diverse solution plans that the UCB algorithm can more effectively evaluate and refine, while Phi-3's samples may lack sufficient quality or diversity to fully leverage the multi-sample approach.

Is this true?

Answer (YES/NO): NO